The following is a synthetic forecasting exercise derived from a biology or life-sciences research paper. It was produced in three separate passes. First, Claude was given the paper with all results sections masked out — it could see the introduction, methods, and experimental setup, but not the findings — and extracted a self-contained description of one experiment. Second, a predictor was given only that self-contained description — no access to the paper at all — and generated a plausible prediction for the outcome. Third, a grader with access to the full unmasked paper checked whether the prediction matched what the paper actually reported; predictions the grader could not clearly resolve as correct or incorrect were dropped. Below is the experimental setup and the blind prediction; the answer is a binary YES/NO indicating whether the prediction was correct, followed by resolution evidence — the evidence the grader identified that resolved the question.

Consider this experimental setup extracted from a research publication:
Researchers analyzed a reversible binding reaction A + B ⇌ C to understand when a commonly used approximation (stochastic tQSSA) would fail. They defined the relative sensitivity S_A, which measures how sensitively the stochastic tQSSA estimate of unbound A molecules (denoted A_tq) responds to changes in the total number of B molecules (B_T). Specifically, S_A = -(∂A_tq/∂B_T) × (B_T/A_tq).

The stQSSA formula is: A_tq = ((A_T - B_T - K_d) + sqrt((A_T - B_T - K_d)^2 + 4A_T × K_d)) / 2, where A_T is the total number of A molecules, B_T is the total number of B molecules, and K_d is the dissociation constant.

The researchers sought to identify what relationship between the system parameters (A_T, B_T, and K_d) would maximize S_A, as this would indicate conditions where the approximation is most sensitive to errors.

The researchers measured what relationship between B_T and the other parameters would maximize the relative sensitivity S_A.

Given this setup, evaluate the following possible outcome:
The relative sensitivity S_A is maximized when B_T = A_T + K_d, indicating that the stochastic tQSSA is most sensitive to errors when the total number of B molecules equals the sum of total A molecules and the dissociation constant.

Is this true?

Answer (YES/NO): NO